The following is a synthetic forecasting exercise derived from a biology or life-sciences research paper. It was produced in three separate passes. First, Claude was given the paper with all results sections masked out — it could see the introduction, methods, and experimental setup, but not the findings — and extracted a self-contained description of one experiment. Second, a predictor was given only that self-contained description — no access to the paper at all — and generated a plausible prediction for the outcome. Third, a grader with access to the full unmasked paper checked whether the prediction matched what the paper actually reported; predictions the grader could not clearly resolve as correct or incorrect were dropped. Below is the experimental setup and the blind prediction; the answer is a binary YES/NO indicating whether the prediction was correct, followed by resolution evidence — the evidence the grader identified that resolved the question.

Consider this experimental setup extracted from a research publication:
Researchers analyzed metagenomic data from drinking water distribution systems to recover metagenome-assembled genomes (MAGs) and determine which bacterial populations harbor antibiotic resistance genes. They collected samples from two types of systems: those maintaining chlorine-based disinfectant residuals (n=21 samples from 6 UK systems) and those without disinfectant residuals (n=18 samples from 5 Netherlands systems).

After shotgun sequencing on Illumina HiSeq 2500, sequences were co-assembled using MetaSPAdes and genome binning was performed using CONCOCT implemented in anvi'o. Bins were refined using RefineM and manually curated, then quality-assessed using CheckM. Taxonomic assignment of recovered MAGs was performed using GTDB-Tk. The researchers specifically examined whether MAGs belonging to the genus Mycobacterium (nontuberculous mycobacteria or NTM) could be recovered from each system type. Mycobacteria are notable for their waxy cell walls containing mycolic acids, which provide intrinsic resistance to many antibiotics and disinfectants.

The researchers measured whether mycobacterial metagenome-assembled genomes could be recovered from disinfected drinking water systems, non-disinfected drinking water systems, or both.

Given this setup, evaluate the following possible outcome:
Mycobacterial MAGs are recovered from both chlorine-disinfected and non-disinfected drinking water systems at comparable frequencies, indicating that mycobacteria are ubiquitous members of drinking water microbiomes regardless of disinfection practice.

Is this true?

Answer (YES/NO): NO